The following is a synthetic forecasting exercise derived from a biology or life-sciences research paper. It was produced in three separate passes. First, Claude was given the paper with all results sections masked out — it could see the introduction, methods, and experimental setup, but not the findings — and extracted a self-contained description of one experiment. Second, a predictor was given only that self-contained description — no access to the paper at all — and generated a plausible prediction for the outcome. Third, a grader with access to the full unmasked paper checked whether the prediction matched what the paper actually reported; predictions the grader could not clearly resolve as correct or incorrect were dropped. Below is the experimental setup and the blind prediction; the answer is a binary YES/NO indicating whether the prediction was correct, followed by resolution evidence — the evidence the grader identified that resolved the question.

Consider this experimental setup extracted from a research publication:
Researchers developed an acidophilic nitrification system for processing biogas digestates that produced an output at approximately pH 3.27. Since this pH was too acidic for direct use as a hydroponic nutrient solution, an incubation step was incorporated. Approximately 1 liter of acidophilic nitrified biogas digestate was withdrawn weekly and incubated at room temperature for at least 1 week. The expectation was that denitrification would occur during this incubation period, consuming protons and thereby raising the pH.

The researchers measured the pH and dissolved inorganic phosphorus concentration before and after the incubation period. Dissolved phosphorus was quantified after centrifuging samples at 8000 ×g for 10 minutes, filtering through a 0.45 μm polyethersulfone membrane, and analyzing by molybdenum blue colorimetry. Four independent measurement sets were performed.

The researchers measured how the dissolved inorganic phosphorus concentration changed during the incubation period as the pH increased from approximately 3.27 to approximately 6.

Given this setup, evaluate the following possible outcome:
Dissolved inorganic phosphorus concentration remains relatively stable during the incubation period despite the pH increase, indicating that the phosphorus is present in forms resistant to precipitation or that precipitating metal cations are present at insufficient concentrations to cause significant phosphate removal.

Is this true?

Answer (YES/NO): YES